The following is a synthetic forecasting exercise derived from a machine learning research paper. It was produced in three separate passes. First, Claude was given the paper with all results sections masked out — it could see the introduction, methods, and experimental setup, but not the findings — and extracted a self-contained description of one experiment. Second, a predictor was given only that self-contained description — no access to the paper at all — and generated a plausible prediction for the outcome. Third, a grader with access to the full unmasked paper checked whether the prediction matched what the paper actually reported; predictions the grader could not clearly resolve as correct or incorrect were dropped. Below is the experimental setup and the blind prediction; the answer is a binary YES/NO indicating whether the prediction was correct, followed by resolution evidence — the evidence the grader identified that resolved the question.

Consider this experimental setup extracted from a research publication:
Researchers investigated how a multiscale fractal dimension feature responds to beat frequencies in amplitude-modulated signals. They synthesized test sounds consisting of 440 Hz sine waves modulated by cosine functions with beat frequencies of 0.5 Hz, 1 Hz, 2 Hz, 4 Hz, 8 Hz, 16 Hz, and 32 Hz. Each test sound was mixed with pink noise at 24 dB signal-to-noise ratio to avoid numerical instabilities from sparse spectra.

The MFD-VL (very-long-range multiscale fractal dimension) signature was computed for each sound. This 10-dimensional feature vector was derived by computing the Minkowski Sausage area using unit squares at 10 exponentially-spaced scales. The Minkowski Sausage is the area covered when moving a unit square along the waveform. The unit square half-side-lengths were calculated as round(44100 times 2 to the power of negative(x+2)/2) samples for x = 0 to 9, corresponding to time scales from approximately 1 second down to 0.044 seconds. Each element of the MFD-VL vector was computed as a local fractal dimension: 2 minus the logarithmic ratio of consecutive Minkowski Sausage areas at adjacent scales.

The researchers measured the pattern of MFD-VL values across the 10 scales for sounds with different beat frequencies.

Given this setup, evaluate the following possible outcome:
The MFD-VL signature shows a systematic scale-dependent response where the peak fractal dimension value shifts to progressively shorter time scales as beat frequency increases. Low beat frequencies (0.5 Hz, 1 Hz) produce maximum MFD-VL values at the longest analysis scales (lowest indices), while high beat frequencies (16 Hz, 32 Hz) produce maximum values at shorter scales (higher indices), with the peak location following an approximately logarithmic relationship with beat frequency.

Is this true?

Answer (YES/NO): NO